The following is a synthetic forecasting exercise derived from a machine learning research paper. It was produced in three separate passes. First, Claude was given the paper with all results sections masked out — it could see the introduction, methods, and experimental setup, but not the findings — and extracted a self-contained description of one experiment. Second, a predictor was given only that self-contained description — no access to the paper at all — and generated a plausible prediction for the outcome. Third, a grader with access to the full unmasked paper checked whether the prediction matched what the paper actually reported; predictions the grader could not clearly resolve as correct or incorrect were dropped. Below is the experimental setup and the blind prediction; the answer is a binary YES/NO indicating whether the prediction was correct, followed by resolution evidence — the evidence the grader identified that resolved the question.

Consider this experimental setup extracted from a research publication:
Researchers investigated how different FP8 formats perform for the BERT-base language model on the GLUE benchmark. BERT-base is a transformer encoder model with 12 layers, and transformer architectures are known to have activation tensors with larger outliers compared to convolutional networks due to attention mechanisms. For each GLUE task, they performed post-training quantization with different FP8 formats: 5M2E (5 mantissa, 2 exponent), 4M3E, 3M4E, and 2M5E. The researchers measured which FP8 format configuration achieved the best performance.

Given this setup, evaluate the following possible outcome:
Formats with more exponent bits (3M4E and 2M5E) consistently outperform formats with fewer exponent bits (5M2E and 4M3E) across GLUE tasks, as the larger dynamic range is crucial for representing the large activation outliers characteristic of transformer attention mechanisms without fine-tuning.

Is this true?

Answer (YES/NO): YES